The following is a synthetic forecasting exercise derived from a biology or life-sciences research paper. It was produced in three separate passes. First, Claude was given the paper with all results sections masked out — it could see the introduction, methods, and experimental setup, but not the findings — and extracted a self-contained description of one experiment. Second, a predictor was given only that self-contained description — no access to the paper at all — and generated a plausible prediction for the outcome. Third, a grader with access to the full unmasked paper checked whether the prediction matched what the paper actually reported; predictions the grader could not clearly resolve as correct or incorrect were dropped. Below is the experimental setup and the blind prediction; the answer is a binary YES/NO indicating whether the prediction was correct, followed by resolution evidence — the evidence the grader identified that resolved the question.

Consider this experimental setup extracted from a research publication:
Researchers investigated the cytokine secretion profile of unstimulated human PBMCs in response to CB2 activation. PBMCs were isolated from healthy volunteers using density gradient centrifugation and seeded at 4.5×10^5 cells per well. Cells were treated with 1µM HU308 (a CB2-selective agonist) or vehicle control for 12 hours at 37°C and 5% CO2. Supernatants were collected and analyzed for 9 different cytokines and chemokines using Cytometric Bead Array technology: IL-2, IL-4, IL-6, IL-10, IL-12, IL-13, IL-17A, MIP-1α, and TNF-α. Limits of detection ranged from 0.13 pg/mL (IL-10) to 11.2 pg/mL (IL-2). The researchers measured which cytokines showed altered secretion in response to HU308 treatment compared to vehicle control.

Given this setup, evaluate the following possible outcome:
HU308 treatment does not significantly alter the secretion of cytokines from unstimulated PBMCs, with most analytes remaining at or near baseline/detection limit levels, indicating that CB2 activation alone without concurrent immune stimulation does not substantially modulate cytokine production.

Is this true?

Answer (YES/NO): NO